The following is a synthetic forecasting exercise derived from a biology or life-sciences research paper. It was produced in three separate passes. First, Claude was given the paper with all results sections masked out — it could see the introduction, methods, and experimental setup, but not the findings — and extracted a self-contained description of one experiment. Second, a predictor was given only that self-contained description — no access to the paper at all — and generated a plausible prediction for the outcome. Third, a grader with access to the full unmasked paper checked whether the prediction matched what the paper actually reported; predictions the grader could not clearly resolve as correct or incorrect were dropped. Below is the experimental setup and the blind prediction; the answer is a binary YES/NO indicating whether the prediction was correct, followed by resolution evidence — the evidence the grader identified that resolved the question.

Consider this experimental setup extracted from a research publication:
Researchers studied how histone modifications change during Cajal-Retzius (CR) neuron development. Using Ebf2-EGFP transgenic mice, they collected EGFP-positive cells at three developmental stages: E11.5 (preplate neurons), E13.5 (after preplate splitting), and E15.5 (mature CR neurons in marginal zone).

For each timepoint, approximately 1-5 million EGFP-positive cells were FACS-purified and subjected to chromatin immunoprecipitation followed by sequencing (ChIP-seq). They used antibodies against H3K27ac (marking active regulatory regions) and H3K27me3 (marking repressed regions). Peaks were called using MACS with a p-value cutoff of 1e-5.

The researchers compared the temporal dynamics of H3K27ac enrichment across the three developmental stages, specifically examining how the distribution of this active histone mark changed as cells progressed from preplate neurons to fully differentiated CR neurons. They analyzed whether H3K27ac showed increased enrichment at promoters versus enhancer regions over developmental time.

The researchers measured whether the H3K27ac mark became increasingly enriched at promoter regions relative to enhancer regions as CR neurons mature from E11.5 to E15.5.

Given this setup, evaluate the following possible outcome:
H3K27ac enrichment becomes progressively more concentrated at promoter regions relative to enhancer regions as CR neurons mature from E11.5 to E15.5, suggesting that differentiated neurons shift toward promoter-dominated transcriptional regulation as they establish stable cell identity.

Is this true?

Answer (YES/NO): YES